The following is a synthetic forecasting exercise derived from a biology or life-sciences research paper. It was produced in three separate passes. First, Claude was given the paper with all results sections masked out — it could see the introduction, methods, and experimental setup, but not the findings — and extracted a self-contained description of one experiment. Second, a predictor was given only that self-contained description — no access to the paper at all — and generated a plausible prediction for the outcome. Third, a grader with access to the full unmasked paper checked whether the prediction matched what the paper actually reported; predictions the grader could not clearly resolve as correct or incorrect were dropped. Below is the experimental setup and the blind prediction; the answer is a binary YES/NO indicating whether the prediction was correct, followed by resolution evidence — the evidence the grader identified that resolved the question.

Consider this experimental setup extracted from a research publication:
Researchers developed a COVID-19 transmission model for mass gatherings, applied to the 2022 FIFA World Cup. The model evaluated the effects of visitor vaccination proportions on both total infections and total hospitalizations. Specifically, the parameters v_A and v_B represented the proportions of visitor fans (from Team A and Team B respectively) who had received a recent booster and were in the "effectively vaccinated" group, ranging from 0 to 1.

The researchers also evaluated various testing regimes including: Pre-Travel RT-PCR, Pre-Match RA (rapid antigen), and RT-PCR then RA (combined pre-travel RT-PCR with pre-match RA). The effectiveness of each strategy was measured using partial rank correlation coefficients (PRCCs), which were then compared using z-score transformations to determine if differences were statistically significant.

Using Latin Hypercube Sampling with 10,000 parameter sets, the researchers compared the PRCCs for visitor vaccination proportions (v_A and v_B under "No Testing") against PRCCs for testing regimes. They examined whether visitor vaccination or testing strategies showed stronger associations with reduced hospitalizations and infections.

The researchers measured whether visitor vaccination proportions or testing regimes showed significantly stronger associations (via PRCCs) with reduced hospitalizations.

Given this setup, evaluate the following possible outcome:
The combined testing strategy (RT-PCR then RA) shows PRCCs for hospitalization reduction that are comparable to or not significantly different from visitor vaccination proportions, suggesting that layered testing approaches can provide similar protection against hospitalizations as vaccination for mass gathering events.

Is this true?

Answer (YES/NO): NO